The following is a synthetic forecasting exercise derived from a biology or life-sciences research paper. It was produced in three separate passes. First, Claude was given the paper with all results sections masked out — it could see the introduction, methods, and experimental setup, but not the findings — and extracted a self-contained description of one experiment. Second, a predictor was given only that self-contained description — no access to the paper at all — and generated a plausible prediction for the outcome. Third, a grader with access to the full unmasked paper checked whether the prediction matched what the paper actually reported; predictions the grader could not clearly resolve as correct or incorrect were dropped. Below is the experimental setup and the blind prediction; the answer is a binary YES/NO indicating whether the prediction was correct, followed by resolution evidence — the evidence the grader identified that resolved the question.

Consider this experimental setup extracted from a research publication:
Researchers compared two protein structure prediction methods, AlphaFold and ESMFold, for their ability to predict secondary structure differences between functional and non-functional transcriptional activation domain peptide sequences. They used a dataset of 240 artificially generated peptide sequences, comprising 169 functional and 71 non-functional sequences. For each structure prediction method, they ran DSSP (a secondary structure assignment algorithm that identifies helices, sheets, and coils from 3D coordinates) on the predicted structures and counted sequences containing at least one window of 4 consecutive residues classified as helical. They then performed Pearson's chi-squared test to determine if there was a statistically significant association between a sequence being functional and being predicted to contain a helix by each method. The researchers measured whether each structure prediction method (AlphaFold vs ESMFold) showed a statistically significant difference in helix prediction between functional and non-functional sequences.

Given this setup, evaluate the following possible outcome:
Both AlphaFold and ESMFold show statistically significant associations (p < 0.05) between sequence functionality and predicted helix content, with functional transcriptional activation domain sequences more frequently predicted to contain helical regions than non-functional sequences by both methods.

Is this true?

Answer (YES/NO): NO